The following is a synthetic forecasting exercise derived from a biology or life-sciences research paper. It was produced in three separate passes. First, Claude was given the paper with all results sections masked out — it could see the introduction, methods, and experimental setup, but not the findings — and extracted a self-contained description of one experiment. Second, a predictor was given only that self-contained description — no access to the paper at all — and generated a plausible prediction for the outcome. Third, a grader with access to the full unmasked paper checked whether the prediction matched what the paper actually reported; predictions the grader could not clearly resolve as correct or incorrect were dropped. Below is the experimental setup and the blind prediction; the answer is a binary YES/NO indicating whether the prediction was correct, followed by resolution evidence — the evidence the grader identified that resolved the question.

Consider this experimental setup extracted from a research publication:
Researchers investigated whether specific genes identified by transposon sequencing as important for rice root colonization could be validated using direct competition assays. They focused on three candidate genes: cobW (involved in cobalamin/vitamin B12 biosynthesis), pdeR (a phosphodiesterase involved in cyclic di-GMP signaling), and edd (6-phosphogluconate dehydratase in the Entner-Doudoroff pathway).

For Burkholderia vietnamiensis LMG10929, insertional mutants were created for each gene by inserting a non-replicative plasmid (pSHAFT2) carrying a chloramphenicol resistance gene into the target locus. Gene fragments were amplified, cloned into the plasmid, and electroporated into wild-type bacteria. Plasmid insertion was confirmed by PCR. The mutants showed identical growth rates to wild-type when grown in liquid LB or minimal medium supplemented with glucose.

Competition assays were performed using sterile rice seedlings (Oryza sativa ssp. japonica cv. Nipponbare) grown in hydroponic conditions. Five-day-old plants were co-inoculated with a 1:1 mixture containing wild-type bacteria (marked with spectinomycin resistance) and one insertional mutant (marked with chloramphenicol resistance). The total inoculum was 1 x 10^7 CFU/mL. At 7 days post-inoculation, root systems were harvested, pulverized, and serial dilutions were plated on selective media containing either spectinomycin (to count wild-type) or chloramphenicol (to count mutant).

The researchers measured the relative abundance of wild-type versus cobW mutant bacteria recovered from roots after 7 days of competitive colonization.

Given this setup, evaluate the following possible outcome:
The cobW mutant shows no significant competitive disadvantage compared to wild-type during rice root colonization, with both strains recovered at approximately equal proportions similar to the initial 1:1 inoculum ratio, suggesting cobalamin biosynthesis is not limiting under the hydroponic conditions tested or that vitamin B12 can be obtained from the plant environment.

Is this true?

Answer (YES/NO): YES